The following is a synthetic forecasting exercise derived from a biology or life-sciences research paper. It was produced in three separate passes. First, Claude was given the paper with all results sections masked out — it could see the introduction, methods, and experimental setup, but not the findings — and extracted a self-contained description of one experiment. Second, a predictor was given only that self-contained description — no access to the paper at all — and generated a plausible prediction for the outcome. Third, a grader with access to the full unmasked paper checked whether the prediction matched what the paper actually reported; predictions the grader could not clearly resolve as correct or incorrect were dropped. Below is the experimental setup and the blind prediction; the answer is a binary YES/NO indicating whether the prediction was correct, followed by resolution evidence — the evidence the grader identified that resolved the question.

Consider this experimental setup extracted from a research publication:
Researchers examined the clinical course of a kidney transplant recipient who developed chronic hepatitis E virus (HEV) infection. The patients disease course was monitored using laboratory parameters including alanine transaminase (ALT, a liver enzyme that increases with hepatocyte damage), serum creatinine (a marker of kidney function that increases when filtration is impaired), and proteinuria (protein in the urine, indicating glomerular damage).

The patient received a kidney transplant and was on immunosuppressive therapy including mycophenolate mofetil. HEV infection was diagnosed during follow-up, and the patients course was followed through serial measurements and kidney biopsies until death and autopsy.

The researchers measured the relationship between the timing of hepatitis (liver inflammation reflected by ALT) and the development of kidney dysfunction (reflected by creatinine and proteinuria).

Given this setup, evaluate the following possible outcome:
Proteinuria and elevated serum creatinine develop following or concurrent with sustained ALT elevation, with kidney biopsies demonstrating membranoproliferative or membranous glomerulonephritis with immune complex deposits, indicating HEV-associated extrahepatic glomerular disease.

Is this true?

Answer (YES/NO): YES